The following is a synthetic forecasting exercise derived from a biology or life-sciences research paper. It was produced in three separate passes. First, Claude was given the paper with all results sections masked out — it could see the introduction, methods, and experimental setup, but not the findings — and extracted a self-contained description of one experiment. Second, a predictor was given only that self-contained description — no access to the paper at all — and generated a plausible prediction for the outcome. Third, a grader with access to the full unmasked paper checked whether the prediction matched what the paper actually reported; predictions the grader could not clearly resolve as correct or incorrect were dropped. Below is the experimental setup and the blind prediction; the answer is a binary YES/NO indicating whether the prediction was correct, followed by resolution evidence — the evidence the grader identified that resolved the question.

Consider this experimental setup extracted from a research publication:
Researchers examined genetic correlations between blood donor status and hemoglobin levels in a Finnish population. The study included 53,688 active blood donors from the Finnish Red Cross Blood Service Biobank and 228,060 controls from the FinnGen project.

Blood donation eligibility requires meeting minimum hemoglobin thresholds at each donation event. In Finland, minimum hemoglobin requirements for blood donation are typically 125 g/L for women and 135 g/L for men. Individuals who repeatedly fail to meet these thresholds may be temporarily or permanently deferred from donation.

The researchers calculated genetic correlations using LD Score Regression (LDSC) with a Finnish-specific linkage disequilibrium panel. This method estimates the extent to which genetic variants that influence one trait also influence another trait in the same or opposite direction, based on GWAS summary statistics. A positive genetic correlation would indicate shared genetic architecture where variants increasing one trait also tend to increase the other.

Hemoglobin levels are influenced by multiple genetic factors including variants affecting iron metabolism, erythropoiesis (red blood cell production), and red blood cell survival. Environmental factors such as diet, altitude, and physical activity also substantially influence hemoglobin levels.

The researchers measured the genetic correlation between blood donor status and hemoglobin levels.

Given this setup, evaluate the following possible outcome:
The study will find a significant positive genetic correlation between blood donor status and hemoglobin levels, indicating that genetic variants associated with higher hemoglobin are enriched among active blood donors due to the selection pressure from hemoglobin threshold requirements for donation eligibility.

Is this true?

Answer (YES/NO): NO